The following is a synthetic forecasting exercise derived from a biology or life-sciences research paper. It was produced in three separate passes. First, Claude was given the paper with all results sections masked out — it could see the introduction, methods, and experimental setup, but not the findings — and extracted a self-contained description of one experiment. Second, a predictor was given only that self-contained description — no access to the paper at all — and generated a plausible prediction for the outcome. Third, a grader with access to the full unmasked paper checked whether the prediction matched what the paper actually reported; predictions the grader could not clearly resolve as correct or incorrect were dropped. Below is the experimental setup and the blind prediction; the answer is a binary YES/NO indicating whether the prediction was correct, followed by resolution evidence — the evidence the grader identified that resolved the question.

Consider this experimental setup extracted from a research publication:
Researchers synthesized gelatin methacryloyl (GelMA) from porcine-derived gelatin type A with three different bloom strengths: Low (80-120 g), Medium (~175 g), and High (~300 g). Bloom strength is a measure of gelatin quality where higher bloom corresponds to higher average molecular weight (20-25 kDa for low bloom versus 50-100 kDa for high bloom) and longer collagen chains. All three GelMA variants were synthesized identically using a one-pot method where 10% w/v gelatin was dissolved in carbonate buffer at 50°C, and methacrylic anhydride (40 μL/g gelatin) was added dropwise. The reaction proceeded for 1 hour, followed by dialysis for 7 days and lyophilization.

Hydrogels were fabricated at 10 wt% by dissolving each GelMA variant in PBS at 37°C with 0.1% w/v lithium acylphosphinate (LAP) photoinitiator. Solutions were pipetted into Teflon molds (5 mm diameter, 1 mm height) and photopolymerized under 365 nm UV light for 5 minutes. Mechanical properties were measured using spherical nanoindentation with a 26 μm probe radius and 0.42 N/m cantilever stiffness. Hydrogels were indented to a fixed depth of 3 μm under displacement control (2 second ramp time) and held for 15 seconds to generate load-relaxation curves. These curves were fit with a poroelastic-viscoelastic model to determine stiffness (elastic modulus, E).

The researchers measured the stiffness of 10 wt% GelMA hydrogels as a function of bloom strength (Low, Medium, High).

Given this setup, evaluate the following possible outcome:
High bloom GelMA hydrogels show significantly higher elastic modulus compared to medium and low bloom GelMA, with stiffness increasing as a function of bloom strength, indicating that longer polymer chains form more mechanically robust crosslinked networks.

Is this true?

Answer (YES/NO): YES